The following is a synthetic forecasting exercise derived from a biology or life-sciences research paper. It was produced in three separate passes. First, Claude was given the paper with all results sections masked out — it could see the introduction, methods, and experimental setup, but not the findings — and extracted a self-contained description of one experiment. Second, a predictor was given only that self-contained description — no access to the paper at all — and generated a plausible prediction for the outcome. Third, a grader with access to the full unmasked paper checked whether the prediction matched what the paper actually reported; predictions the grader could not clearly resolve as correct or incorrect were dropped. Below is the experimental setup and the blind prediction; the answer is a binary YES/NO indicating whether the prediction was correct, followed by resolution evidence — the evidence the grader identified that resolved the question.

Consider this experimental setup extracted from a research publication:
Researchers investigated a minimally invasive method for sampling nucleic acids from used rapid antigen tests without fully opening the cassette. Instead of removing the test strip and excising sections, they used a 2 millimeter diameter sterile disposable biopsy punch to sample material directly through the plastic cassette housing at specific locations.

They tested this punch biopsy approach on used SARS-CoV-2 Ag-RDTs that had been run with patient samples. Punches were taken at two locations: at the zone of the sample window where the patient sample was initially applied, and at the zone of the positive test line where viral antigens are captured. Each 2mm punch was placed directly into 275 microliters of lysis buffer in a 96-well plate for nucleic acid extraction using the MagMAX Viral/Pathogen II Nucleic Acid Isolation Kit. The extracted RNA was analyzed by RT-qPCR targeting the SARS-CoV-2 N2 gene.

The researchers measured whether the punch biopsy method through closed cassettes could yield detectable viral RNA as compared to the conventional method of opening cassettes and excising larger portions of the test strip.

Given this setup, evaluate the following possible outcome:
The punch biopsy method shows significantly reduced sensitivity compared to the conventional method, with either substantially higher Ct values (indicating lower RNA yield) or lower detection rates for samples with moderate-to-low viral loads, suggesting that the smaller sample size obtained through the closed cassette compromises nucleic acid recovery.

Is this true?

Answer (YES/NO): NO